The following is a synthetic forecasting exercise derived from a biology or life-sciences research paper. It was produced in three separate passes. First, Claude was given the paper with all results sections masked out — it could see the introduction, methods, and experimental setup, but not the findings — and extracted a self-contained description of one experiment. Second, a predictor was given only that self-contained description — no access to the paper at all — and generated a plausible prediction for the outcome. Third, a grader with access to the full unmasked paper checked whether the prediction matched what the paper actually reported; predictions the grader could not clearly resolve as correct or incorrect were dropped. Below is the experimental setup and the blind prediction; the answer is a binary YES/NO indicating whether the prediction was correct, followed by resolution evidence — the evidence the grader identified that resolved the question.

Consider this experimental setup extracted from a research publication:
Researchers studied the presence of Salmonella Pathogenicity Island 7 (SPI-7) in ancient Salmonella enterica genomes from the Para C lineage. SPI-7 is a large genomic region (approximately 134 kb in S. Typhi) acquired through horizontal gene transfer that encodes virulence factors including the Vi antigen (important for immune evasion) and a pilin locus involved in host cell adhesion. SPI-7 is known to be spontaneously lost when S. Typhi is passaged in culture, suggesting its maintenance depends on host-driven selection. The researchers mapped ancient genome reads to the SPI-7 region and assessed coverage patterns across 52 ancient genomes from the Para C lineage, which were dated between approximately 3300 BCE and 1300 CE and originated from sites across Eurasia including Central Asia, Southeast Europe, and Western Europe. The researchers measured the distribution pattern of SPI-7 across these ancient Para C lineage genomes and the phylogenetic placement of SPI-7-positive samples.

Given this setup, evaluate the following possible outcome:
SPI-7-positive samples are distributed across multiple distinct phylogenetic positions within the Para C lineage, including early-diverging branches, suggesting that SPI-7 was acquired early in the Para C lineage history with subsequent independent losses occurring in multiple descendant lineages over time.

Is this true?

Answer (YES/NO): NO